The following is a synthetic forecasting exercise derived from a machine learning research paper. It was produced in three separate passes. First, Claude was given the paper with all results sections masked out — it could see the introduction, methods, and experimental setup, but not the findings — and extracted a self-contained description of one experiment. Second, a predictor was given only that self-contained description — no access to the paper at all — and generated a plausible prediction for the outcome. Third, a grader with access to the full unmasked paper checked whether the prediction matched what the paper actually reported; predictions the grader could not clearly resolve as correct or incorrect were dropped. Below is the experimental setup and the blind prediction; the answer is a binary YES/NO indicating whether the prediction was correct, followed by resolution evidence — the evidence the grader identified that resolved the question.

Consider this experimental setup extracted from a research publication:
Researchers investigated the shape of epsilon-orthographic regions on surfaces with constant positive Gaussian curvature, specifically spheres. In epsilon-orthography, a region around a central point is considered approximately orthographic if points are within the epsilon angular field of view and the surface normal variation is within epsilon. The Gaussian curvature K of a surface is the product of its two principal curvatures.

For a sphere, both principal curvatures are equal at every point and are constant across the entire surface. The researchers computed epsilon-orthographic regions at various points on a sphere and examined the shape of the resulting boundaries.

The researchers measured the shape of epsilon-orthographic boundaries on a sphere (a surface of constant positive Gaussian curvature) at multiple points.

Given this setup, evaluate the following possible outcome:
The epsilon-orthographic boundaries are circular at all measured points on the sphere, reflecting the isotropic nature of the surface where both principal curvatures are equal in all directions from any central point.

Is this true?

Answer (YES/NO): YES